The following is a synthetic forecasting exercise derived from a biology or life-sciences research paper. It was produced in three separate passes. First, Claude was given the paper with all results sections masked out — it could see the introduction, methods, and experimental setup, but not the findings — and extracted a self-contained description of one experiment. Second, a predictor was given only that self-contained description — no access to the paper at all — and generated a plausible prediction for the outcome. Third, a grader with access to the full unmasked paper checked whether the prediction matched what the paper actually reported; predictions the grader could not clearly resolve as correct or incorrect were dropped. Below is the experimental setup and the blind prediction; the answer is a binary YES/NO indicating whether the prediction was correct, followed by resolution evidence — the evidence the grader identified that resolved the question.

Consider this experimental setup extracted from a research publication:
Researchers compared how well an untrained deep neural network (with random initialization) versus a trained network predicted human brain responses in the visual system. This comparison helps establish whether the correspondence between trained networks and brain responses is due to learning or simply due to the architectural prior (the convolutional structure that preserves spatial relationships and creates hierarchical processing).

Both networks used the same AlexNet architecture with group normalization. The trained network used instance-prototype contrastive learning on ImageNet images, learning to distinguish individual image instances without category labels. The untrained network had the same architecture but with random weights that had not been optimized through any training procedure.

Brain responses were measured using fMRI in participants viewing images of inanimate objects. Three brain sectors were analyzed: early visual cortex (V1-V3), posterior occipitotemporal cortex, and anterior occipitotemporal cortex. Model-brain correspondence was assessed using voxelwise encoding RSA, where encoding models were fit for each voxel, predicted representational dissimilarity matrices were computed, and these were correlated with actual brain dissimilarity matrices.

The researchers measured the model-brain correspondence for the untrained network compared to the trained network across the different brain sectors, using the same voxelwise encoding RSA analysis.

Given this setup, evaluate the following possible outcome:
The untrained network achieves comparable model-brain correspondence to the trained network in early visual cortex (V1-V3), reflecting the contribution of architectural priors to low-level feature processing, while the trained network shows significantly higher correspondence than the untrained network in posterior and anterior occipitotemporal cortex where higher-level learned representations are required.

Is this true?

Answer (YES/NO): NO